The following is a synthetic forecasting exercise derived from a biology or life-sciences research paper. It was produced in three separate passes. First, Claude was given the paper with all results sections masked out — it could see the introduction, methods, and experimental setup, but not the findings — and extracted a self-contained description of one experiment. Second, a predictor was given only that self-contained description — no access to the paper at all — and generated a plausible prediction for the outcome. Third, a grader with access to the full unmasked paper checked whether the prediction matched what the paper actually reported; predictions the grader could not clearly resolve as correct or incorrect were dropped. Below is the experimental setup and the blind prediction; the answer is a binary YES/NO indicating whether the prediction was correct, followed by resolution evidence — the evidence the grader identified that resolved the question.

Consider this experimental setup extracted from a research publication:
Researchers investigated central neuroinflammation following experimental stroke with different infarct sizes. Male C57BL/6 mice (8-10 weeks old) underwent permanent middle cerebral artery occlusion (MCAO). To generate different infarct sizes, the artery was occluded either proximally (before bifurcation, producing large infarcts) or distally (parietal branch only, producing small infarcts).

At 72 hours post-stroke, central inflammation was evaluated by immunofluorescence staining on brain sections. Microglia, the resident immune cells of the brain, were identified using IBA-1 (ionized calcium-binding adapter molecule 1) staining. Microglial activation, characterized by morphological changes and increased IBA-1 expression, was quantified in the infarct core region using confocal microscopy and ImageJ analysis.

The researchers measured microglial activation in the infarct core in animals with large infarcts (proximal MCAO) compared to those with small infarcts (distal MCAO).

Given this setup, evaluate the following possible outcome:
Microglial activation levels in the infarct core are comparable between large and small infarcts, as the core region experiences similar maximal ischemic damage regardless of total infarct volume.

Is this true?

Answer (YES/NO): NO